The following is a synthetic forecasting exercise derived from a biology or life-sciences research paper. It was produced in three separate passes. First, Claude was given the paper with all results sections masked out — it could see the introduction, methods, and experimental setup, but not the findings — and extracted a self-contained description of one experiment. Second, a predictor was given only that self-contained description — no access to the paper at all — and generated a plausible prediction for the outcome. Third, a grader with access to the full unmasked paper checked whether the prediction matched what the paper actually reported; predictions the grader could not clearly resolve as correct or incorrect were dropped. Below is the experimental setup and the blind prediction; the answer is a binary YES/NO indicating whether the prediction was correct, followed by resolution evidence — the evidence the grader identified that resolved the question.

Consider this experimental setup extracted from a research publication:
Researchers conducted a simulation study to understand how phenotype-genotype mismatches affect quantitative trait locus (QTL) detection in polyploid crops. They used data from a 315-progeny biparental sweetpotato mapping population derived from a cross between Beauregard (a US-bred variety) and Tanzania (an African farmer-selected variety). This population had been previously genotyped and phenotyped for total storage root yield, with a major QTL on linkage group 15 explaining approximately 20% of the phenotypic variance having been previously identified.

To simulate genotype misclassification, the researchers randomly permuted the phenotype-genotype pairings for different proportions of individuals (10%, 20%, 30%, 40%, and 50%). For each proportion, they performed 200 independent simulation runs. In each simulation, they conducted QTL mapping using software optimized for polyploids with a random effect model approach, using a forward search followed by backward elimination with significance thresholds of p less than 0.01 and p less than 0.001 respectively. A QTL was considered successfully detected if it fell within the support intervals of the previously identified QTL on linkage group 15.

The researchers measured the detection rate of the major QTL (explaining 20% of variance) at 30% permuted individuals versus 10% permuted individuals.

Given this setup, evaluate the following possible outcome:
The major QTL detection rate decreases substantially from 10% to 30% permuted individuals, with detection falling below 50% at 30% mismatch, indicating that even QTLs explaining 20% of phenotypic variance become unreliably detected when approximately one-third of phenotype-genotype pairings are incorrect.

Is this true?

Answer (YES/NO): YES